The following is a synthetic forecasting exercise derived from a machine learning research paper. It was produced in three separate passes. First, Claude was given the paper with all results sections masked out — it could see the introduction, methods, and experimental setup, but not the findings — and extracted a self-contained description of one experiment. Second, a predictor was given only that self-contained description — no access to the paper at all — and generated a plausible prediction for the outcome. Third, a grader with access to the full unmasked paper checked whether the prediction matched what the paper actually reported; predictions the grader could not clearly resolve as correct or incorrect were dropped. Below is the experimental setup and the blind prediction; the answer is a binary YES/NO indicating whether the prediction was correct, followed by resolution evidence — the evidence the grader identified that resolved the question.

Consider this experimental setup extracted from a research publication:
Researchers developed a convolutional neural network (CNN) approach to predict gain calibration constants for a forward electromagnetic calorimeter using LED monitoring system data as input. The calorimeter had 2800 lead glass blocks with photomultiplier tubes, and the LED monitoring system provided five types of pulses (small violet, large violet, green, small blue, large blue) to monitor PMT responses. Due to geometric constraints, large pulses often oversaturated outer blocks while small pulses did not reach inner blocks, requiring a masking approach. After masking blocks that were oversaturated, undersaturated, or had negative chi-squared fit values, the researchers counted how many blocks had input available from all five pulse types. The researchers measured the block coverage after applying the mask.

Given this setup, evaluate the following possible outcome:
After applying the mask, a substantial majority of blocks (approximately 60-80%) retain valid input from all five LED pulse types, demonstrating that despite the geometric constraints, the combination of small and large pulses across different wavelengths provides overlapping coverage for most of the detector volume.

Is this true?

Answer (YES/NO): NO